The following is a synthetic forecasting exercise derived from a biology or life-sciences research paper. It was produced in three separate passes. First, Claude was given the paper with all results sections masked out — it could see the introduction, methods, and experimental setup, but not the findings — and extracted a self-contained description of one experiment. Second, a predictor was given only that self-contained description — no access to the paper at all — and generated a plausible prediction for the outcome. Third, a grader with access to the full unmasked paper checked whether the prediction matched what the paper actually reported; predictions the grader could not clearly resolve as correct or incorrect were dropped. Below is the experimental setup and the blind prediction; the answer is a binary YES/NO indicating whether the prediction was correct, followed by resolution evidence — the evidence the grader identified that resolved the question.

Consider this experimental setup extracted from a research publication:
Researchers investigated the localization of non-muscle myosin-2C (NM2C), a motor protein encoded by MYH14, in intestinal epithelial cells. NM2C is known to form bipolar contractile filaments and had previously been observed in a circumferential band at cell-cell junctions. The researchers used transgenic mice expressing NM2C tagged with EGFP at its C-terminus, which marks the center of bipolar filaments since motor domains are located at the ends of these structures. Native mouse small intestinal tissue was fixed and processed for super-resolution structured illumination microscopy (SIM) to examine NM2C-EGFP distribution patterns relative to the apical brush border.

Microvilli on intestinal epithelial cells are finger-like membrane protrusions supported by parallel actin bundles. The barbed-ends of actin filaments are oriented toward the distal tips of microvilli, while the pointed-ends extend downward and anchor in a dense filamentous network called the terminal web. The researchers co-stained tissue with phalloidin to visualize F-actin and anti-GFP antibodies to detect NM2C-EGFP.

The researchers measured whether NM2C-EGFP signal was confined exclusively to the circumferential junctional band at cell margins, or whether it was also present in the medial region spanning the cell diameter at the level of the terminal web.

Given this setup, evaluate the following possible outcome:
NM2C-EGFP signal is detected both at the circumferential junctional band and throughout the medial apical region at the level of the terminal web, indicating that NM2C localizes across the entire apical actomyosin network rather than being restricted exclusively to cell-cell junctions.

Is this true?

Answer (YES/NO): YES